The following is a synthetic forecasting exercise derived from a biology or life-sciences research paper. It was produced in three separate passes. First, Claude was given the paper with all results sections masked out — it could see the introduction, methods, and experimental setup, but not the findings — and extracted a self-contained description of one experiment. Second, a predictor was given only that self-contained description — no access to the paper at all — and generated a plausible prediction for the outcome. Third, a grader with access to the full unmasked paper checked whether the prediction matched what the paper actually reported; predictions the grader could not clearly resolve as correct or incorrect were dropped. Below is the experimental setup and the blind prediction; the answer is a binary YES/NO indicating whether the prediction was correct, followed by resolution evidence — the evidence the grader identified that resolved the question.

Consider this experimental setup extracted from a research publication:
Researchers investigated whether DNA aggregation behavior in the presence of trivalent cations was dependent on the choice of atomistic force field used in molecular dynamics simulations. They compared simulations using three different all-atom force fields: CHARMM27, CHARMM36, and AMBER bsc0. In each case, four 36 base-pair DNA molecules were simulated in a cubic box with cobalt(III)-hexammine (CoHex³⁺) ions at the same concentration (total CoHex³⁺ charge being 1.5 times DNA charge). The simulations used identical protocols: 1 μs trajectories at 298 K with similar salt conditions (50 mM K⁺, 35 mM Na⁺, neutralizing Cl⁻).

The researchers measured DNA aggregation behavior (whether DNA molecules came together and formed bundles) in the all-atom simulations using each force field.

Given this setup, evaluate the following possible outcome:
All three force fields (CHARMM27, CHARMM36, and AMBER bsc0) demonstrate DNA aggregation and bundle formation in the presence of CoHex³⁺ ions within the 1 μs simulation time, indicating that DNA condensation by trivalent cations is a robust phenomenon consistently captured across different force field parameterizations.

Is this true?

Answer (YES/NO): YES